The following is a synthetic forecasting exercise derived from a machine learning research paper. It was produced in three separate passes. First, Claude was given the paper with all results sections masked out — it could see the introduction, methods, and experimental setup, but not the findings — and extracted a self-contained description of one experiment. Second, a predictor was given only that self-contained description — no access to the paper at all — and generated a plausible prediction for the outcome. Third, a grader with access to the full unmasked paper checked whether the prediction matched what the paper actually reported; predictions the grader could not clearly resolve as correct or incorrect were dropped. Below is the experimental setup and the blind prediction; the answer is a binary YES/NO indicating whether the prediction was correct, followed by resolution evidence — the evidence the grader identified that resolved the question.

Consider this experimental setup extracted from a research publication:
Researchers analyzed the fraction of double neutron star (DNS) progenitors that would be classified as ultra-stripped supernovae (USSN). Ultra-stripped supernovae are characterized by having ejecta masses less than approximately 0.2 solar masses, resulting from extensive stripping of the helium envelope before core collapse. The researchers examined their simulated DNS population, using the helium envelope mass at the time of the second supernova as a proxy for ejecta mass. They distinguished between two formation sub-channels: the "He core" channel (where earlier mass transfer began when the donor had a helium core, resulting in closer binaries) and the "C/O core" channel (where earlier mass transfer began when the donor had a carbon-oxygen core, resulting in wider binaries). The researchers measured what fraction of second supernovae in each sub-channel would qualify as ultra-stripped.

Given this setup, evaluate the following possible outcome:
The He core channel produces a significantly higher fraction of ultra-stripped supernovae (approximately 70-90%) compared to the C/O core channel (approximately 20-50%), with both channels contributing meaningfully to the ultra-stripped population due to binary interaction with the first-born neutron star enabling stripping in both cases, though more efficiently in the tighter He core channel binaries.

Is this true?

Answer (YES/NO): NO